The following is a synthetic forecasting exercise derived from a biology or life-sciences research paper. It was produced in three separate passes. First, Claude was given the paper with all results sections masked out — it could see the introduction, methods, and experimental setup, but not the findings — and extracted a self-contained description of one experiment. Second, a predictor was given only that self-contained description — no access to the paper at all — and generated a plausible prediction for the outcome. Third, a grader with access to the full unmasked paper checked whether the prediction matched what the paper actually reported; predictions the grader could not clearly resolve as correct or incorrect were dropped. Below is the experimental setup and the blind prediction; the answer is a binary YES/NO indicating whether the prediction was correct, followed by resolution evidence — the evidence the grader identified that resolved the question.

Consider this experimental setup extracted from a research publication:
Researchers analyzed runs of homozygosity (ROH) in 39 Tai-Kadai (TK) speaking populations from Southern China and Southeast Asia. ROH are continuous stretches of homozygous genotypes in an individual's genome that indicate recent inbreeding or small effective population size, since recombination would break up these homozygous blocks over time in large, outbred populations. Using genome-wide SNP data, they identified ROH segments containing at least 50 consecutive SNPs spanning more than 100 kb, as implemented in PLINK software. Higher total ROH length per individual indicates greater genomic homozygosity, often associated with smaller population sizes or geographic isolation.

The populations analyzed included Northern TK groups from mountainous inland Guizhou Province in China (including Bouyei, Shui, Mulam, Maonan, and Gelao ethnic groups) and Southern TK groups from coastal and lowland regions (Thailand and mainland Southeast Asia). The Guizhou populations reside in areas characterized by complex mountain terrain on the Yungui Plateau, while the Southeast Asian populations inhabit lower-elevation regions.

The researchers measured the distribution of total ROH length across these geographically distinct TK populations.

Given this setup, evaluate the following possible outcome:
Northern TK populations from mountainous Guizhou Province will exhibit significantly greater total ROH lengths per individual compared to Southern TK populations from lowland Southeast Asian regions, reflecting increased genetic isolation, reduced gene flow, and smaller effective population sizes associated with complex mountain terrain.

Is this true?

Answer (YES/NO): NO